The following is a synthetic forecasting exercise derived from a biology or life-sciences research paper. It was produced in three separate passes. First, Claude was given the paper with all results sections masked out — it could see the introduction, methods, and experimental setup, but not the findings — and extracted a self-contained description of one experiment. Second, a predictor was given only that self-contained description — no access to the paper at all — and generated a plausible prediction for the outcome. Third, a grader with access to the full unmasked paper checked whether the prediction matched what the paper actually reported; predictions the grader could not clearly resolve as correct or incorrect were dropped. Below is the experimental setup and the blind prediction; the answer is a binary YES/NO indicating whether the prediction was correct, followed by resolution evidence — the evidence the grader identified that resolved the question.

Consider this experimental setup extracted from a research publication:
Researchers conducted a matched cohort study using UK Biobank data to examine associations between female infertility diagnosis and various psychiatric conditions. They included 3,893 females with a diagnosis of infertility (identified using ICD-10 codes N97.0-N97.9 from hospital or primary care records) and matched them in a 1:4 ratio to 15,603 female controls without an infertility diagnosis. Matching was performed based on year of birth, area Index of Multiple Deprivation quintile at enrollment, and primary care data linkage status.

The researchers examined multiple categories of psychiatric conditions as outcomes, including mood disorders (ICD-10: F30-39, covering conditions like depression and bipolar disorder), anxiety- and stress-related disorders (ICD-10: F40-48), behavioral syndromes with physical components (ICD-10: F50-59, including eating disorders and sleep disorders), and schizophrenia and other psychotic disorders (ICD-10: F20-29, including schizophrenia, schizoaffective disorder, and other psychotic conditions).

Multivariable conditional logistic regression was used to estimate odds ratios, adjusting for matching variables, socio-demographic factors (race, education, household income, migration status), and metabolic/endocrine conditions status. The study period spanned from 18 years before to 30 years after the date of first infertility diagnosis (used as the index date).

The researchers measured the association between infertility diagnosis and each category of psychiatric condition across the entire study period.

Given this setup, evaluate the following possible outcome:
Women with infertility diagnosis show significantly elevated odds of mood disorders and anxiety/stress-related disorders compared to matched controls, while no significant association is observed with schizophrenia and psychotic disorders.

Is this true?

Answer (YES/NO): YES